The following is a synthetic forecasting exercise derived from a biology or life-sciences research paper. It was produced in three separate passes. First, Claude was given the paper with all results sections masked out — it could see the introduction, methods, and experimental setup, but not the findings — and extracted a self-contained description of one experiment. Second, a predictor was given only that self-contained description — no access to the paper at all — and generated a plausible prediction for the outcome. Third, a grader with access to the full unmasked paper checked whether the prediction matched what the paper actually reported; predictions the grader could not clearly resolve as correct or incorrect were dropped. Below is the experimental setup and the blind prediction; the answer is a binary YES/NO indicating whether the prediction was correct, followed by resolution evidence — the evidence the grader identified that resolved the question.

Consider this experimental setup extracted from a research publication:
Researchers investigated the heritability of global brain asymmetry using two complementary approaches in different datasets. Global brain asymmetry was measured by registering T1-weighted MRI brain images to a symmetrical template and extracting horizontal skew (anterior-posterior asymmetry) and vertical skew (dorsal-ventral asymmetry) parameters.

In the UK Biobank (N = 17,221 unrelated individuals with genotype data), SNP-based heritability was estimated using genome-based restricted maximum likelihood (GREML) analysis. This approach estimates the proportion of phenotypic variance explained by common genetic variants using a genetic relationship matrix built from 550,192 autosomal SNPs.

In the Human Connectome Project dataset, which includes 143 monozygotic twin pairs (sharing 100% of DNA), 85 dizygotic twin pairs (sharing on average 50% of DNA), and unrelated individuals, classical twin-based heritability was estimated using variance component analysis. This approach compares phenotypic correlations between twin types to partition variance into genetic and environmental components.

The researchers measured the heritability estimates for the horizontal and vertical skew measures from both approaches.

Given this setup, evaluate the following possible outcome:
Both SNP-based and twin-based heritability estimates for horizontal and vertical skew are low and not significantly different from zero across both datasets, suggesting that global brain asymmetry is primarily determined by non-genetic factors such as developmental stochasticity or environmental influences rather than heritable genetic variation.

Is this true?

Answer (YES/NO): NO